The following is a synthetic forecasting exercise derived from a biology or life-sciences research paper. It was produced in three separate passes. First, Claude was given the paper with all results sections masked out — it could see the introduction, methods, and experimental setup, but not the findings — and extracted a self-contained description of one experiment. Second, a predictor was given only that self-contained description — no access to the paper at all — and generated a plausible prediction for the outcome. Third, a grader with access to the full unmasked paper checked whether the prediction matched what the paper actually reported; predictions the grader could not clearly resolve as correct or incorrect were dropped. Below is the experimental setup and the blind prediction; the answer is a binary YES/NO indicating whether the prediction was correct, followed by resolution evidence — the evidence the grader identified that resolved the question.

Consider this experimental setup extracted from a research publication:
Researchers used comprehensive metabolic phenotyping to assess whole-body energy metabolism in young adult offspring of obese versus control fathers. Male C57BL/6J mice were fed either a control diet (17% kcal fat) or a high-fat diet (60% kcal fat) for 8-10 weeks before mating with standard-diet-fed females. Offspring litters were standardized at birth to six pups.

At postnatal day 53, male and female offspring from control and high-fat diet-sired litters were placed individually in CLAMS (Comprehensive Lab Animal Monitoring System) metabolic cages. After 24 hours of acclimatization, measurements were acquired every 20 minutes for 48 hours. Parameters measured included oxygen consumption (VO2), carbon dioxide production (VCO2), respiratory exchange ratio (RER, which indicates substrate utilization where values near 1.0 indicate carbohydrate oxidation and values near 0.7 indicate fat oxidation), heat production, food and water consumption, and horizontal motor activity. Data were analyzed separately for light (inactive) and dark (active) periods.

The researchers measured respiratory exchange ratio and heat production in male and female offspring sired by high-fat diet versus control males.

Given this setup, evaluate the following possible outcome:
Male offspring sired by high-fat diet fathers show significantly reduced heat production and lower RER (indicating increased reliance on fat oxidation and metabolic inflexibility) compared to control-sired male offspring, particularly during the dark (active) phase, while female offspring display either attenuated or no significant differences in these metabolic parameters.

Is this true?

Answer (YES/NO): NO